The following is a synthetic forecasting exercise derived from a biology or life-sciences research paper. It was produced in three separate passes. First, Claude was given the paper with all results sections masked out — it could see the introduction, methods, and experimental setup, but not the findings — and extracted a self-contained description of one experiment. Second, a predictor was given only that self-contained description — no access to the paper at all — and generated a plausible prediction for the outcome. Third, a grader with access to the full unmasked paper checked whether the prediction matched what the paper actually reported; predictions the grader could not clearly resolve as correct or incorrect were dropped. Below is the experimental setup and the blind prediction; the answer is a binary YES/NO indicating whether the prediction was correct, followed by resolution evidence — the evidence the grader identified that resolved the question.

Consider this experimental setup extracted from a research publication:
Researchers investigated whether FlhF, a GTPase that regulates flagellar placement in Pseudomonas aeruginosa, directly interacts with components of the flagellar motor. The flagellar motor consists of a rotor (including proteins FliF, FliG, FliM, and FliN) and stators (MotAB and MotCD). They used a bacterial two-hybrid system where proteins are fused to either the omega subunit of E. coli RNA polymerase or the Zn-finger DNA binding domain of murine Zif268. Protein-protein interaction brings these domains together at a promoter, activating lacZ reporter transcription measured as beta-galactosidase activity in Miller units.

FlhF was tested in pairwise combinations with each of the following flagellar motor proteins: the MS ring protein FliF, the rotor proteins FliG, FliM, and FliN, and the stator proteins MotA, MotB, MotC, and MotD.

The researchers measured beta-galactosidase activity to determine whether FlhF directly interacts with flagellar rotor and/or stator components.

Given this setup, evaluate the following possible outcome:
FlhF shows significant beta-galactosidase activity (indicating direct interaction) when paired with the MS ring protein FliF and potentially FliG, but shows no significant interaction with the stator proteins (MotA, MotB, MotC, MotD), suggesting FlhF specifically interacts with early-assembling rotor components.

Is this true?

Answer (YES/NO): NO